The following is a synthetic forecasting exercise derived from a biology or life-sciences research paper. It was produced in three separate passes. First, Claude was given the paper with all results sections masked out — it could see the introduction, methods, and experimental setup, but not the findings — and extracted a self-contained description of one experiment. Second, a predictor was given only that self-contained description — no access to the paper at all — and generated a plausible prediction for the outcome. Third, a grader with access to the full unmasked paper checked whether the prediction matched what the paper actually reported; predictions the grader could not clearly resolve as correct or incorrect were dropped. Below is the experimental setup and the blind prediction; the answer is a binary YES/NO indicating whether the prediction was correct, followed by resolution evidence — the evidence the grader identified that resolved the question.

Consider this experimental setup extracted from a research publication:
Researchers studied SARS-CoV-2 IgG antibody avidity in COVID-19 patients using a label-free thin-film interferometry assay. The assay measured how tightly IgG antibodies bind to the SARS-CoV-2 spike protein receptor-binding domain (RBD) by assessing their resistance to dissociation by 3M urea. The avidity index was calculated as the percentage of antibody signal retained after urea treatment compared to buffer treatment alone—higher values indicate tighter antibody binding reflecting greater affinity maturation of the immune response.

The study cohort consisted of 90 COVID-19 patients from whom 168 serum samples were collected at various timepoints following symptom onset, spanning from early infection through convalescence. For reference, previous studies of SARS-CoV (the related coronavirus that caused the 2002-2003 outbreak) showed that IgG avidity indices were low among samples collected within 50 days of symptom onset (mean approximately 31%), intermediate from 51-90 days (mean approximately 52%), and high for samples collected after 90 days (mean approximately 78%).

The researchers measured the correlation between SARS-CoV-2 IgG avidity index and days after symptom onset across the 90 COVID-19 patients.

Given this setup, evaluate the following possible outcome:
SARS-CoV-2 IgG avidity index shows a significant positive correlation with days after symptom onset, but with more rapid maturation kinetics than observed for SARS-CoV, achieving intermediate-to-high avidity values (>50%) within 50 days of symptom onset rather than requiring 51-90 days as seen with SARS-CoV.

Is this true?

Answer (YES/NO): NO